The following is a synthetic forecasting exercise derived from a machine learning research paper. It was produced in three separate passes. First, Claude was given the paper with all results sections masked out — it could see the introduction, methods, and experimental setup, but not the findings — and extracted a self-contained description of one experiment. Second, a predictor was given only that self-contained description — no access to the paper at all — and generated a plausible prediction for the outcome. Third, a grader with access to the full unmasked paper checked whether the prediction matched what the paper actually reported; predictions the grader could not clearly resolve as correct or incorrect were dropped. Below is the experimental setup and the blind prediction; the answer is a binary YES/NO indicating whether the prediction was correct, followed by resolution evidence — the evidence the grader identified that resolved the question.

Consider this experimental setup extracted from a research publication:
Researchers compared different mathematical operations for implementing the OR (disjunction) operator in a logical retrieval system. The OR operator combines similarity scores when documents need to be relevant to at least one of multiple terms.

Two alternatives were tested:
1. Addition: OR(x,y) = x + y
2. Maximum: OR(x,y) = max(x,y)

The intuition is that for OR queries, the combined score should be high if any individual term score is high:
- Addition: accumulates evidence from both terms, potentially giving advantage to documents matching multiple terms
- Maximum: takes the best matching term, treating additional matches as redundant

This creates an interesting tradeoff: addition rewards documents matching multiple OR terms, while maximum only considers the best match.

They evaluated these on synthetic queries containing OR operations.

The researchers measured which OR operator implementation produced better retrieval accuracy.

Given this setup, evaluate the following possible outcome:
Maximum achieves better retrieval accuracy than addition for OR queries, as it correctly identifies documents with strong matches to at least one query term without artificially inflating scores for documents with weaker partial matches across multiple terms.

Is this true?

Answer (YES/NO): NO